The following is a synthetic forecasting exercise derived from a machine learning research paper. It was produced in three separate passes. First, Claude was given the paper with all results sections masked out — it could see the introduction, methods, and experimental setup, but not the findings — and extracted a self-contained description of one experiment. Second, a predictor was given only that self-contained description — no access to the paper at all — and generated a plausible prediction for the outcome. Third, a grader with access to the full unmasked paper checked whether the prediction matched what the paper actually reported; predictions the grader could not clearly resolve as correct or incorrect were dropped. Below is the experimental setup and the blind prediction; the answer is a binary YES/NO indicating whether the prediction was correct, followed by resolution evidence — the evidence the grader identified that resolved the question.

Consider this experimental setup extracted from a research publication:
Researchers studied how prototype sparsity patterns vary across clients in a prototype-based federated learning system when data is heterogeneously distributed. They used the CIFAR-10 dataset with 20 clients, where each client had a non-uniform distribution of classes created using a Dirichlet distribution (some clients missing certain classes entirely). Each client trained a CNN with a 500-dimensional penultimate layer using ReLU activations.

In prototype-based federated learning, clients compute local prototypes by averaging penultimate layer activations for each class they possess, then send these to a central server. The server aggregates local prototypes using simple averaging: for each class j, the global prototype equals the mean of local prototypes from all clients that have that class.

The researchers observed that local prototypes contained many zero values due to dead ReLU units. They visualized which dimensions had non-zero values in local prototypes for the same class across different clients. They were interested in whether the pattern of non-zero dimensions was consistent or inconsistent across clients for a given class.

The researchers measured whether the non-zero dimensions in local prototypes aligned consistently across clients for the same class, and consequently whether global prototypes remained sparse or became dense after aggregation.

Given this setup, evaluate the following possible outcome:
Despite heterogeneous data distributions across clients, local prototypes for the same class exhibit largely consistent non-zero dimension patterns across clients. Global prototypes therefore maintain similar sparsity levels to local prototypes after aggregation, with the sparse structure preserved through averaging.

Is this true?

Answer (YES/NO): NO